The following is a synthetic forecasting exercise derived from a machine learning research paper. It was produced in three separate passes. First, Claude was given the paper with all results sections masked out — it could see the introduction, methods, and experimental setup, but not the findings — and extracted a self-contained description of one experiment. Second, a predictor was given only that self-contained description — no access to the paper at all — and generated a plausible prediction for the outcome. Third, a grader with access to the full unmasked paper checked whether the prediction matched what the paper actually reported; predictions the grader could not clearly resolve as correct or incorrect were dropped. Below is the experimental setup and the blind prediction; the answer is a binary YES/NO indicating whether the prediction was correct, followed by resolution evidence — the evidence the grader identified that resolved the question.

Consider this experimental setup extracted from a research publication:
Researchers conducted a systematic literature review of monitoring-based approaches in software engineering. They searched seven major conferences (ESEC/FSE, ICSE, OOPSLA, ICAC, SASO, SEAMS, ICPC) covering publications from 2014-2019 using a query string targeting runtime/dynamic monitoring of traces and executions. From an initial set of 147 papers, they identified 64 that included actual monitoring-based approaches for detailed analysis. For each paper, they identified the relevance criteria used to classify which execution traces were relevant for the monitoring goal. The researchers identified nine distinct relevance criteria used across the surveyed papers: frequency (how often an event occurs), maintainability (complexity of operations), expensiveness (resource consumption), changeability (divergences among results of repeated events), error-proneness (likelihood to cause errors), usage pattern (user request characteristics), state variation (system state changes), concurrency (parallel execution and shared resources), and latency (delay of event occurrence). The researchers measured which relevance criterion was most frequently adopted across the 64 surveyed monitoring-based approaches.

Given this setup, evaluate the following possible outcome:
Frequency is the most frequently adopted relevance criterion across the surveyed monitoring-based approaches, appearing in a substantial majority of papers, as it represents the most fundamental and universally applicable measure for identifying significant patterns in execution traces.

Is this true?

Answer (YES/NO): NO